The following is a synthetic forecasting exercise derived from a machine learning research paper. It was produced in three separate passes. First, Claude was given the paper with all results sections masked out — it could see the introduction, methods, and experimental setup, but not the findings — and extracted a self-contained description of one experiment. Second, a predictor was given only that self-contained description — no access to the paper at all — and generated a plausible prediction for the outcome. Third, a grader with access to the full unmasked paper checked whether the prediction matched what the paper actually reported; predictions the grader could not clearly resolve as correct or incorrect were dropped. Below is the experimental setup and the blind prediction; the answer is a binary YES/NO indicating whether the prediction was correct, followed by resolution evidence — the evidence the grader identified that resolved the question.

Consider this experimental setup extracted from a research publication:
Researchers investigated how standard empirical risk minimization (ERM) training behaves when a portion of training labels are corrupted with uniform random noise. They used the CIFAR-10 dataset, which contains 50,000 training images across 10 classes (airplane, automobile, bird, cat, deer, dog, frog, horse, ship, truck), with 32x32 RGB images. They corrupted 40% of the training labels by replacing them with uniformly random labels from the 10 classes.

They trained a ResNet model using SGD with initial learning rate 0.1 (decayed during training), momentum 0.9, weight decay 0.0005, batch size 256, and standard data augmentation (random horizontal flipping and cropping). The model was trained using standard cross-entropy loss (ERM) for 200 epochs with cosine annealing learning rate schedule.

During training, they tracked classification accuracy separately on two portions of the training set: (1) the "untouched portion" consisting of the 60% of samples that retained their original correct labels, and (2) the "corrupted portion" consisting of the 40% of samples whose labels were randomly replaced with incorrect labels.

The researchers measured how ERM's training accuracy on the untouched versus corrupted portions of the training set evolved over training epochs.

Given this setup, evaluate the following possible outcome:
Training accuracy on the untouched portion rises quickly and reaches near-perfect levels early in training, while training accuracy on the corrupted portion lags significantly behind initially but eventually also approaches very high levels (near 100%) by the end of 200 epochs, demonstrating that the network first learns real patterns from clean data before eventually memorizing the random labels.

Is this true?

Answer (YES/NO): YES